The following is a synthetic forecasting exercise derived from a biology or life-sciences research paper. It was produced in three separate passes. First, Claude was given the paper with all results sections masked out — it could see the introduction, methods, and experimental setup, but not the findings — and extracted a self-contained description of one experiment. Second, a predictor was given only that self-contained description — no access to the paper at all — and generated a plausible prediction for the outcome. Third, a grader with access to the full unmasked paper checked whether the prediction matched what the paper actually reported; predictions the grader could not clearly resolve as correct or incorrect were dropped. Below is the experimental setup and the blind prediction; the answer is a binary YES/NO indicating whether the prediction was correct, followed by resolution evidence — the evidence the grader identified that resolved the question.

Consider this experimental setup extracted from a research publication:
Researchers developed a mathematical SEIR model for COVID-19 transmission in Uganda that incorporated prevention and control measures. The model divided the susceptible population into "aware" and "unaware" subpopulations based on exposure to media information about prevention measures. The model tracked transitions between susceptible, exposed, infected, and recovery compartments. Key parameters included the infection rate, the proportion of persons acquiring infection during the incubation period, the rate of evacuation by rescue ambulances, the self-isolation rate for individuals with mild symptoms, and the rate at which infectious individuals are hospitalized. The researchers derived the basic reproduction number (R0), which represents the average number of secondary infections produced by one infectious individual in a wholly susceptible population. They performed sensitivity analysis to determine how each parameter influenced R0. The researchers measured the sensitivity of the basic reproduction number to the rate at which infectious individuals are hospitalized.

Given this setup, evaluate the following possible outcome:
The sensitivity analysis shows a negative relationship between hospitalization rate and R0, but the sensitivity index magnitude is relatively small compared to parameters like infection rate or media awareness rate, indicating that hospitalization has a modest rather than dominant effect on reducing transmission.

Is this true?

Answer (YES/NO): NO